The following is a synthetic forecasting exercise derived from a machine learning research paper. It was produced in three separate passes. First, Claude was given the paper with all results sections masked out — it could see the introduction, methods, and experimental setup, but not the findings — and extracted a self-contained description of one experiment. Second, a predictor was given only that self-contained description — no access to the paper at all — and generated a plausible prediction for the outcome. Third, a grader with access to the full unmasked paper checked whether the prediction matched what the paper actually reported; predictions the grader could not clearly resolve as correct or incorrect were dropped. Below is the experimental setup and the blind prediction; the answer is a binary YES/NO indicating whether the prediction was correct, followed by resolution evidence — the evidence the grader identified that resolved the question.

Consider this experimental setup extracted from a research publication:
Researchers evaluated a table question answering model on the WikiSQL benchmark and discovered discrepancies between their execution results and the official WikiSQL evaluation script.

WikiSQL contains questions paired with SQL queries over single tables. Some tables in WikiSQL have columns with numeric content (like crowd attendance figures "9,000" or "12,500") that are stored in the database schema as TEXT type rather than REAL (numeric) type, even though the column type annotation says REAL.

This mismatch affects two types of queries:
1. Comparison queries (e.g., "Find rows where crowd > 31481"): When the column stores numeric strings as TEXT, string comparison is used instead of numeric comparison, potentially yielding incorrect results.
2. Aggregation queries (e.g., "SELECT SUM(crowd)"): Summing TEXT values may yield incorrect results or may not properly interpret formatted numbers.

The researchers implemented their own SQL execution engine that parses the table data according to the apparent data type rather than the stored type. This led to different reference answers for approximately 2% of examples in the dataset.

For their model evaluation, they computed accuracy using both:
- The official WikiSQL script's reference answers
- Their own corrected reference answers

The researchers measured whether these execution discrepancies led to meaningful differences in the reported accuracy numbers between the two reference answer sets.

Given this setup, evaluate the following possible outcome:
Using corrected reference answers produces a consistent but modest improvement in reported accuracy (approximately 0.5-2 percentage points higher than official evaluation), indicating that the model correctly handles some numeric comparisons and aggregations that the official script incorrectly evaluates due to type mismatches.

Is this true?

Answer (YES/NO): YES